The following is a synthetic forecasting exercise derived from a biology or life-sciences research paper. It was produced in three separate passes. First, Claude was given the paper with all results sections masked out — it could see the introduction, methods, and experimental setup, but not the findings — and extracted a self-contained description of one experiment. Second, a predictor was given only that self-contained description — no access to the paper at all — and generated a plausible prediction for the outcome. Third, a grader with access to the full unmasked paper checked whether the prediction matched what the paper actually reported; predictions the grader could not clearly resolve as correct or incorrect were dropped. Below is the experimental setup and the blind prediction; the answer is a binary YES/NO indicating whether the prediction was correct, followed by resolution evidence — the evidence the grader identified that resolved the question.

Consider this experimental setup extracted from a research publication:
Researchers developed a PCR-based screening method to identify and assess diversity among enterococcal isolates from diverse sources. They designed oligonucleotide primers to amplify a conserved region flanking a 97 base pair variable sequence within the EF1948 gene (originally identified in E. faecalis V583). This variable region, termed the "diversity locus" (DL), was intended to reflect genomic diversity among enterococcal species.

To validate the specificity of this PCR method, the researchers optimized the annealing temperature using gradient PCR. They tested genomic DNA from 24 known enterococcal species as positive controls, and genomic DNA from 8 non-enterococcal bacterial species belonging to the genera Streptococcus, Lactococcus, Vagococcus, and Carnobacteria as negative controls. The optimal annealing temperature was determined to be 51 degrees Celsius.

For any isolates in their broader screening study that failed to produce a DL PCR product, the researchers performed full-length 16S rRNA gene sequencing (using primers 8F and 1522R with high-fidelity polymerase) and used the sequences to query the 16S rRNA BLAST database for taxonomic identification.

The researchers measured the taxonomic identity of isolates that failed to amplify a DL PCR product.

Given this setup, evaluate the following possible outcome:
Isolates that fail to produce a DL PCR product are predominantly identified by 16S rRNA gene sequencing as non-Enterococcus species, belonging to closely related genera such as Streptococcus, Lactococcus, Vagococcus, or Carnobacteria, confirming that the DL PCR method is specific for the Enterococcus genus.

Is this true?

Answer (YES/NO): YES